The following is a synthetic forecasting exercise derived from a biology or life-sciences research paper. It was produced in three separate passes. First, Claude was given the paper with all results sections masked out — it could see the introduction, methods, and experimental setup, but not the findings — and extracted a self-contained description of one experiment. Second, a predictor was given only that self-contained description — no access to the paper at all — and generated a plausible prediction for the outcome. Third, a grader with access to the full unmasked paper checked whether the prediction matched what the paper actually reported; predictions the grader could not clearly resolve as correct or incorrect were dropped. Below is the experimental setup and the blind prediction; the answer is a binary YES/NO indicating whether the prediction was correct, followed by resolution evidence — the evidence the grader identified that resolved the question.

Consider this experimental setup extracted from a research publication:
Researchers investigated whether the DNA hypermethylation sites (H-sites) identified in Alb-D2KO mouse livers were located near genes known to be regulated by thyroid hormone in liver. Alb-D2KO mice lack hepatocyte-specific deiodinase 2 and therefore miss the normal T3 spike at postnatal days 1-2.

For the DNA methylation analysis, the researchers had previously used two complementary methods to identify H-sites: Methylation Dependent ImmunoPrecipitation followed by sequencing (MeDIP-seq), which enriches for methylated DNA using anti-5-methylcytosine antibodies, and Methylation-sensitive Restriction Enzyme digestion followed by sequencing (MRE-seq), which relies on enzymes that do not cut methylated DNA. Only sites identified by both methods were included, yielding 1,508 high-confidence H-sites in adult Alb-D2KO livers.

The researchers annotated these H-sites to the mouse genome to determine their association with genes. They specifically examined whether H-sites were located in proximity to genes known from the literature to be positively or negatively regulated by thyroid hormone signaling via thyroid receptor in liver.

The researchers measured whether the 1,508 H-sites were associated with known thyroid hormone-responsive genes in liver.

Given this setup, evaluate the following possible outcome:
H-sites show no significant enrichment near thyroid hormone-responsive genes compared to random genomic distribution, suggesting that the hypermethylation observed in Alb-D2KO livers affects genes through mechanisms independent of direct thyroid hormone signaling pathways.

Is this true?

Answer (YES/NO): NO